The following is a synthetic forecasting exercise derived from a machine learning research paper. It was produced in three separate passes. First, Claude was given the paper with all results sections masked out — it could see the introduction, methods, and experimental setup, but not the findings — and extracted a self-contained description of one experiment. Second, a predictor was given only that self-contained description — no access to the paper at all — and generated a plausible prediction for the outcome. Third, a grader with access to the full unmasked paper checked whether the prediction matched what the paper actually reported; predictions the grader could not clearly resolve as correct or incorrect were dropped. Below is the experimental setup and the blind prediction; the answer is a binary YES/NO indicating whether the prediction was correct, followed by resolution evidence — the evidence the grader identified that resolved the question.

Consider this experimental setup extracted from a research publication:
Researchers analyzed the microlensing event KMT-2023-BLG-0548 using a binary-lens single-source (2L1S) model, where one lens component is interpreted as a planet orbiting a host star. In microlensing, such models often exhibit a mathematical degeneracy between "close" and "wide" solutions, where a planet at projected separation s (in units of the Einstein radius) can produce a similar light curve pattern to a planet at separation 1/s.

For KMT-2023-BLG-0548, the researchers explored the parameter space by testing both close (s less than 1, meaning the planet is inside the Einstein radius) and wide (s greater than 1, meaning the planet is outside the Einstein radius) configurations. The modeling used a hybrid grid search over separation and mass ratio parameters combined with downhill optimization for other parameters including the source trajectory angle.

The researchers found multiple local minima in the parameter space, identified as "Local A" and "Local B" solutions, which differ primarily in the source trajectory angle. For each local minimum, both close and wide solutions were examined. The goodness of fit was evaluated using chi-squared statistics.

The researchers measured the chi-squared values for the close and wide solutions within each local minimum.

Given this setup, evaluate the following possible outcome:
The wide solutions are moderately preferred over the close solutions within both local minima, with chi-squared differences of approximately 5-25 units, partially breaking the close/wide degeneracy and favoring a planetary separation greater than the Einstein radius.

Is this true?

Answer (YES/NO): NO